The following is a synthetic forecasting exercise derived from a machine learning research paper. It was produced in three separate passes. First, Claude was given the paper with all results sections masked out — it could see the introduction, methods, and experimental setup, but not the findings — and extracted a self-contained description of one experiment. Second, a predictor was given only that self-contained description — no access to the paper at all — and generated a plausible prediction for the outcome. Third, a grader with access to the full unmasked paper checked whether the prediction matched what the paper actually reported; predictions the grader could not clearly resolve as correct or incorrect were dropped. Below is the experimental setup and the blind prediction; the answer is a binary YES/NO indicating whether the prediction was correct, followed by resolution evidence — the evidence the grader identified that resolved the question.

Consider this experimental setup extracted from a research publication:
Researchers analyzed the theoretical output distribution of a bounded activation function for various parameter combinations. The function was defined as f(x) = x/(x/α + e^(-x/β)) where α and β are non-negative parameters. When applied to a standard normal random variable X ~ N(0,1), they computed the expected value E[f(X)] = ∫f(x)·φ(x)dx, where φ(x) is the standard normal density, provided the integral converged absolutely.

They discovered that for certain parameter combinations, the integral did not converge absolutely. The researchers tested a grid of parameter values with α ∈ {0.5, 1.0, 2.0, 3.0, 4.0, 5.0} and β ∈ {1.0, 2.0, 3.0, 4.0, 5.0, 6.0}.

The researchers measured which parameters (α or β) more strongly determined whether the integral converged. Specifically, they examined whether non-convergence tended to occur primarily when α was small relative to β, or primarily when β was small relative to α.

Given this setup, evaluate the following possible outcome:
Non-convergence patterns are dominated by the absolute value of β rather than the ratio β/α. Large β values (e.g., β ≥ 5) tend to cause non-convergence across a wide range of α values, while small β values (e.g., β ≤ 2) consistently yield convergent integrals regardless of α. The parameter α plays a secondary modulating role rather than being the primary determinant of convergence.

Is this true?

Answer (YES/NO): NO